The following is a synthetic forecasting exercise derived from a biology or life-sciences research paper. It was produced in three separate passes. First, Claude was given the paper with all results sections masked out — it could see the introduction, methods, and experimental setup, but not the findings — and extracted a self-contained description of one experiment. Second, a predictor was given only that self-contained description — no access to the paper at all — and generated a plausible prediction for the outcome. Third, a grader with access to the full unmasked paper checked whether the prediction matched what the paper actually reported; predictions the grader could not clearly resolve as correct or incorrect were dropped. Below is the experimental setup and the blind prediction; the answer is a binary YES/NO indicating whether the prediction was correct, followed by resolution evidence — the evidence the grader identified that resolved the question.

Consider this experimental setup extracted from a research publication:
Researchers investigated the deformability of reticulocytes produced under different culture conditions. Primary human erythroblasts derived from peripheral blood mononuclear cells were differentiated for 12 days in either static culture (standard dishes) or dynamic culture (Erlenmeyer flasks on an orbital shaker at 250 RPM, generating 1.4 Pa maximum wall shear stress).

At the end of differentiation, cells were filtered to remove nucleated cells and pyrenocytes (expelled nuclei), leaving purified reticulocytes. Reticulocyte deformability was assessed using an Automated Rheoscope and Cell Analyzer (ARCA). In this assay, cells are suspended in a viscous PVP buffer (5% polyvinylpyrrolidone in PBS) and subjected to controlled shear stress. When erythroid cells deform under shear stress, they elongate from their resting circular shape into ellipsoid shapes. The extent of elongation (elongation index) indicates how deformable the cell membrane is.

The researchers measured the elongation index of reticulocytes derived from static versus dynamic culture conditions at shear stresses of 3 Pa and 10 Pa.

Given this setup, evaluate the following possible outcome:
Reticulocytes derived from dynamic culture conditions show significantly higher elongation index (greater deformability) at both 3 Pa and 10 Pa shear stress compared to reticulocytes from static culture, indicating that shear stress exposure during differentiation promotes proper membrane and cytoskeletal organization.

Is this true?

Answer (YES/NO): NO